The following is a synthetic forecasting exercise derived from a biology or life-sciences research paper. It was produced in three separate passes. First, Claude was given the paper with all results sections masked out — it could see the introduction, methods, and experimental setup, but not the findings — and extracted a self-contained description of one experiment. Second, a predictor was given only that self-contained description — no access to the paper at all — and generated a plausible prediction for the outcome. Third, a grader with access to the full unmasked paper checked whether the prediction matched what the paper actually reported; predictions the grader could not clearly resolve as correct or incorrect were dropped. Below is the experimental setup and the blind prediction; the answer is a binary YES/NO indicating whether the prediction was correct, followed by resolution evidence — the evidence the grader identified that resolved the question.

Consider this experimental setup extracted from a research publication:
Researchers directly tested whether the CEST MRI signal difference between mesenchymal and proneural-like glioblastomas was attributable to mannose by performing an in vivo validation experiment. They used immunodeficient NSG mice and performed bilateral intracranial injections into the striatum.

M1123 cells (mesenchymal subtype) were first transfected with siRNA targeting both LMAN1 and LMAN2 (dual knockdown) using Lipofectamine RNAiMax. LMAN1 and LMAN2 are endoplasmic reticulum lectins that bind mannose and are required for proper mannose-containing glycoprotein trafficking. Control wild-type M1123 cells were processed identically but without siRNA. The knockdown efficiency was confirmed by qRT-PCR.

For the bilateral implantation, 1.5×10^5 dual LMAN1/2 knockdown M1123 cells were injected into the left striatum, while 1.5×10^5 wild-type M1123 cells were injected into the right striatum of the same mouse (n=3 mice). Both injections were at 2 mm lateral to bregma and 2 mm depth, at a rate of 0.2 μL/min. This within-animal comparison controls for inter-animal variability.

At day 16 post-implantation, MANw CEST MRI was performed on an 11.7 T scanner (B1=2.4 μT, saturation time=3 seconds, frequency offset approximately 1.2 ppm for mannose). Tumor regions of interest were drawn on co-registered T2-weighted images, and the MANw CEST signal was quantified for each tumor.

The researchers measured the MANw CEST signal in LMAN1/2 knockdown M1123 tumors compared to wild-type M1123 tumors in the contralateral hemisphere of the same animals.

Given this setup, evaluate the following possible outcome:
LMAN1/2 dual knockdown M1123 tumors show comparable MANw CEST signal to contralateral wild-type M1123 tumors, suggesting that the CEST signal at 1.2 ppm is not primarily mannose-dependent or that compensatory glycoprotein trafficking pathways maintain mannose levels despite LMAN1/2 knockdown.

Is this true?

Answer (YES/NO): NO